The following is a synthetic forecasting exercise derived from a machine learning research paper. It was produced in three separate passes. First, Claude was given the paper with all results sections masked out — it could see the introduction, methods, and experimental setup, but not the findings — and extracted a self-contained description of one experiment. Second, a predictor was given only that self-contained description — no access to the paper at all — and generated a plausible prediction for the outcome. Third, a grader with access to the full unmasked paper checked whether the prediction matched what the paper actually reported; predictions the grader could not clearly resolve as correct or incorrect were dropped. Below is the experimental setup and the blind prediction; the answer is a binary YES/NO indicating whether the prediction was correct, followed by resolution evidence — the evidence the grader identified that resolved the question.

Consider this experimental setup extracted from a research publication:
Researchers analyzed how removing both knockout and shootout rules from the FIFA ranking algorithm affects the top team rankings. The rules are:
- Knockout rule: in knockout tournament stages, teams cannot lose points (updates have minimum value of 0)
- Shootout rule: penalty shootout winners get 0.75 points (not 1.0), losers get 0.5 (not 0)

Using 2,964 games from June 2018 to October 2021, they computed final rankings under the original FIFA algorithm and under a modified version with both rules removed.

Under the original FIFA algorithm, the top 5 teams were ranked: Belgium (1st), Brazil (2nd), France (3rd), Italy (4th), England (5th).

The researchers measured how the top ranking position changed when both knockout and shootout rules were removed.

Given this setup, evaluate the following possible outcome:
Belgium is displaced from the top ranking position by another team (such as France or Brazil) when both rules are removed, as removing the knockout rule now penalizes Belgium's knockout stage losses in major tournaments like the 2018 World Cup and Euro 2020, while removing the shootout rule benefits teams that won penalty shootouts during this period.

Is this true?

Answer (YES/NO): YES